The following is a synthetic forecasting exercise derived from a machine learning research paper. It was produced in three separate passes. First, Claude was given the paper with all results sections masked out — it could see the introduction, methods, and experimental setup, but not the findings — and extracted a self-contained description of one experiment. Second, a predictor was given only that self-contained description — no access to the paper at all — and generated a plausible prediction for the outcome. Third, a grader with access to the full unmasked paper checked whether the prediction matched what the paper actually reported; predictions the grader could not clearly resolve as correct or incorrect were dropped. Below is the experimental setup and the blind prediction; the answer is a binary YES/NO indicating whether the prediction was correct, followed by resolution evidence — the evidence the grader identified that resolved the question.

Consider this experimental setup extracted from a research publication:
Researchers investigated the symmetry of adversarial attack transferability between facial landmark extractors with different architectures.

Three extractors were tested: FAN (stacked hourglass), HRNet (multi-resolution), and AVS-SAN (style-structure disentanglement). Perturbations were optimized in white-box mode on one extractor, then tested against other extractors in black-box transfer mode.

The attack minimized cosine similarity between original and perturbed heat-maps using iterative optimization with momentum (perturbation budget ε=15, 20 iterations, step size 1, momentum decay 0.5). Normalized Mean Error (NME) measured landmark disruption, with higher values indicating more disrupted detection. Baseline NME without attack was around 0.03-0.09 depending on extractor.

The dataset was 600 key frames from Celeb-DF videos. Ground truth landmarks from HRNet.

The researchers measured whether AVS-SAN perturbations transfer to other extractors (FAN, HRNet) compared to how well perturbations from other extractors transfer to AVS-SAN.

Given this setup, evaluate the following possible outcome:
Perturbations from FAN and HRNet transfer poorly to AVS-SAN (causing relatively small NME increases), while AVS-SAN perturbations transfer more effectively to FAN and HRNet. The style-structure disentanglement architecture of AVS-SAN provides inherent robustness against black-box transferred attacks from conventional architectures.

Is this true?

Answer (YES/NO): NO